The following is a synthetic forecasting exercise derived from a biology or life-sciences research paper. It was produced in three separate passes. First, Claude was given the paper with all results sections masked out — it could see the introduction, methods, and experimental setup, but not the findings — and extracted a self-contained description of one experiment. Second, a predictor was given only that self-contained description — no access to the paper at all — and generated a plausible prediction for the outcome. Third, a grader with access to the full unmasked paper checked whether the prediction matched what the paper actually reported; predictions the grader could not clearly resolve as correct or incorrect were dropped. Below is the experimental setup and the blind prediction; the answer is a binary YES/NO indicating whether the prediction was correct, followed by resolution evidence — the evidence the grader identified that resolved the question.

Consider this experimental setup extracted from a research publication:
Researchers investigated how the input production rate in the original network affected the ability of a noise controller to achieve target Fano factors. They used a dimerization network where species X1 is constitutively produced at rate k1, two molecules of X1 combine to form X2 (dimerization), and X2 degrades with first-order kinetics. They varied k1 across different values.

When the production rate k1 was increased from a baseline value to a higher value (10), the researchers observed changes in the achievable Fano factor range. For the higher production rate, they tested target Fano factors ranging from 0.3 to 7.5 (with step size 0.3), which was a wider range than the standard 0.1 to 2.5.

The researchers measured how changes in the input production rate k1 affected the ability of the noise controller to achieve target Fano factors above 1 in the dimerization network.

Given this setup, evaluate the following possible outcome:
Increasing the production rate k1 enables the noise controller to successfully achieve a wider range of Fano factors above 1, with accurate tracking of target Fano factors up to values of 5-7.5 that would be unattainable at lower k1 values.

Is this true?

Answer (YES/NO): NO